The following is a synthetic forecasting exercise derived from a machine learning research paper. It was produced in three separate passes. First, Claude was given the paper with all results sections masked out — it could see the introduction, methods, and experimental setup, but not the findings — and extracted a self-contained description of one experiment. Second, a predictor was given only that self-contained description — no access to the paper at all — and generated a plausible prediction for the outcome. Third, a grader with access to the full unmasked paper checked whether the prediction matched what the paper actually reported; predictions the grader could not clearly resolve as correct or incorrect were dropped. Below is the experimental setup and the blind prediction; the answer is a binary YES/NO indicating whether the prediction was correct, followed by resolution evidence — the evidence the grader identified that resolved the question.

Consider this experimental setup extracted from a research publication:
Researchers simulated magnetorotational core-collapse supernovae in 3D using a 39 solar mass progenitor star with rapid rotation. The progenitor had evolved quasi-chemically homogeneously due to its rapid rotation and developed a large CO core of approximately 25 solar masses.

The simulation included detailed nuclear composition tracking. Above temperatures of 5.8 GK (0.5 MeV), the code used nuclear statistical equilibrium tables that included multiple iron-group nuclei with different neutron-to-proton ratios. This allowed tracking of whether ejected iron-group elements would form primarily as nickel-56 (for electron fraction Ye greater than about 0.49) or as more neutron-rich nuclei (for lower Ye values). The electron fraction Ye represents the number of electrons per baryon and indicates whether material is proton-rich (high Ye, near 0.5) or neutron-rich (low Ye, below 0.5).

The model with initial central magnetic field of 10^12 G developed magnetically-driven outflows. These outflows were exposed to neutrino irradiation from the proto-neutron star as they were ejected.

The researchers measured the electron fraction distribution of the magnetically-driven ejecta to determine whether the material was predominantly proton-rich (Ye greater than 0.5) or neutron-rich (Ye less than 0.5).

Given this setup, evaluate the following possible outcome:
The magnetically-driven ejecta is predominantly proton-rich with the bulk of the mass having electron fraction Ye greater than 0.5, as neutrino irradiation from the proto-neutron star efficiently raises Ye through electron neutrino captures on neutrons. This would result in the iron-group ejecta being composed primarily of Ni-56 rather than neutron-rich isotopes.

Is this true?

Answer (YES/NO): NO